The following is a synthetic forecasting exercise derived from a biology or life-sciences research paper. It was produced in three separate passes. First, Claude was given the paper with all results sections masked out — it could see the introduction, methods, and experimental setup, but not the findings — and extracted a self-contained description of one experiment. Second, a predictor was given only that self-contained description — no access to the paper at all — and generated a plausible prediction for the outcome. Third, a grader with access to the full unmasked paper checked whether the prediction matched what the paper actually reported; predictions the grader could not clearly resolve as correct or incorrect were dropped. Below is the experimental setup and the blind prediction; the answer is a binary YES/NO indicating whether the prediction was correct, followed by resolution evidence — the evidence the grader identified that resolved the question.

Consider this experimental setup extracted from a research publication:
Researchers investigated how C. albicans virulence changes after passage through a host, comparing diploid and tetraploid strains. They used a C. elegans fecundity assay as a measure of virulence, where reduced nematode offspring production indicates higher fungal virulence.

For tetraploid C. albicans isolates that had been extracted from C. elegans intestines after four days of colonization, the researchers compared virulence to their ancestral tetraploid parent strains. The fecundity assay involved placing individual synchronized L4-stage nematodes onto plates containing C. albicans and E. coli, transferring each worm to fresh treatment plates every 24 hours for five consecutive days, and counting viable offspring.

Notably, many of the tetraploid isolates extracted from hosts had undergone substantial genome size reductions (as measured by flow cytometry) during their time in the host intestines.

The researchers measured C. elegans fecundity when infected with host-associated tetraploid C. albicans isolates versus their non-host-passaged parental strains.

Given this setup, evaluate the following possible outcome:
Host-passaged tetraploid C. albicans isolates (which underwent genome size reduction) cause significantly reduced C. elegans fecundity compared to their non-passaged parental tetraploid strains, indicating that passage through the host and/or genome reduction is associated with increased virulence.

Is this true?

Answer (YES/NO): NO